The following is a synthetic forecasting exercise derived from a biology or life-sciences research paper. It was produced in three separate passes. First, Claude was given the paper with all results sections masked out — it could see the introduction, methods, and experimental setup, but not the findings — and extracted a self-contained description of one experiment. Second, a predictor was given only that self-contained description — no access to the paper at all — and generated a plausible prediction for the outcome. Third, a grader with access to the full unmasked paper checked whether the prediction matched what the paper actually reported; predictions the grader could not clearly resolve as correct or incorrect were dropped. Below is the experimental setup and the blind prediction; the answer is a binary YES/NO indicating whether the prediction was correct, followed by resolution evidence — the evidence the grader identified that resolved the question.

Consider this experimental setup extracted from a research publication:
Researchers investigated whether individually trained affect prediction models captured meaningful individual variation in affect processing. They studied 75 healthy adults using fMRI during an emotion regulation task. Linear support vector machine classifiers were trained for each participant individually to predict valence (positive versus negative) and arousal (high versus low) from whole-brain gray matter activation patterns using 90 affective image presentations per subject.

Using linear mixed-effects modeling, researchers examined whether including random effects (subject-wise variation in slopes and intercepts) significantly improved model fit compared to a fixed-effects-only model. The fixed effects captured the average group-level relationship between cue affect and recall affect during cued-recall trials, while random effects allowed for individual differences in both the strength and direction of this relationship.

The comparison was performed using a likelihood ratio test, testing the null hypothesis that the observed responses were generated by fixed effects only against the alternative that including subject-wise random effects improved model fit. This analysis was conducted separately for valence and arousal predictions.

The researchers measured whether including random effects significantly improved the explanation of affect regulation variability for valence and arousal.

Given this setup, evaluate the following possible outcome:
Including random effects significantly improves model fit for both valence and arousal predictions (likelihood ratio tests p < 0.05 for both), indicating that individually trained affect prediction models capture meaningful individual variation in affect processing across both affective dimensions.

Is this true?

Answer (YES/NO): YES